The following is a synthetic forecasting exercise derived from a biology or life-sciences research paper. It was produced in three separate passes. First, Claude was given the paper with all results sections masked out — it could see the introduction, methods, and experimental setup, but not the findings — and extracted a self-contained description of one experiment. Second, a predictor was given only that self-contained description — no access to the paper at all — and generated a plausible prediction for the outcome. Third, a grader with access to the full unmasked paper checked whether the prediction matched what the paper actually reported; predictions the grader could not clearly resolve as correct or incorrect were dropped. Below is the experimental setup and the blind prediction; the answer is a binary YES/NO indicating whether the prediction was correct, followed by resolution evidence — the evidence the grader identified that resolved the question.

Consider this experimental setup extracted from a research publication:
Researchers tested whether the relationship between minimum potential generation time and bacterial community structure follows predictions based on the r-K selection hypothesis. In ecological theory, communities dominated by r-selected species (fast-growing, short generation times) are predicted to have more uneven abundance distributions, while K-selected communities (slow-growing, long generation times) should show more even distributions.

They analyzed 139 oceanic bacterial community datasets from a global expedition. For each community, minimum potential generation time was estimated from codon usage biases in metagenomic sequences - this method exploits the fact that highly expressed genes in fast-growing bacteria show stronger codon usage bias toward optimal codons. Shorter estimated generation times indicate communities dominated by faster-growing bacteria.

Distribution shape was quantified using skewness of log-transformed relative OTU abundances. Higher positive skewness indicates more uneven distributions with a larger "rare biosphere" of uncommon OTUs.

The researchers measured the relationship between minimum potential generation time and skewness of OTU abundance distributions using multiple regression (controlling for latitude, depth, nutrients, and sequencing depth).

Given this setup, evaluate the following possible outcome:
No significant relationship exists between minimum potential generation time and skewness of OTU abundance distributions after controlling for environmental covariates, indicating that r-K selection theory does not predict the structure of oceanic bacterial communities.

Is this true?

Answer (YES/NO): NO